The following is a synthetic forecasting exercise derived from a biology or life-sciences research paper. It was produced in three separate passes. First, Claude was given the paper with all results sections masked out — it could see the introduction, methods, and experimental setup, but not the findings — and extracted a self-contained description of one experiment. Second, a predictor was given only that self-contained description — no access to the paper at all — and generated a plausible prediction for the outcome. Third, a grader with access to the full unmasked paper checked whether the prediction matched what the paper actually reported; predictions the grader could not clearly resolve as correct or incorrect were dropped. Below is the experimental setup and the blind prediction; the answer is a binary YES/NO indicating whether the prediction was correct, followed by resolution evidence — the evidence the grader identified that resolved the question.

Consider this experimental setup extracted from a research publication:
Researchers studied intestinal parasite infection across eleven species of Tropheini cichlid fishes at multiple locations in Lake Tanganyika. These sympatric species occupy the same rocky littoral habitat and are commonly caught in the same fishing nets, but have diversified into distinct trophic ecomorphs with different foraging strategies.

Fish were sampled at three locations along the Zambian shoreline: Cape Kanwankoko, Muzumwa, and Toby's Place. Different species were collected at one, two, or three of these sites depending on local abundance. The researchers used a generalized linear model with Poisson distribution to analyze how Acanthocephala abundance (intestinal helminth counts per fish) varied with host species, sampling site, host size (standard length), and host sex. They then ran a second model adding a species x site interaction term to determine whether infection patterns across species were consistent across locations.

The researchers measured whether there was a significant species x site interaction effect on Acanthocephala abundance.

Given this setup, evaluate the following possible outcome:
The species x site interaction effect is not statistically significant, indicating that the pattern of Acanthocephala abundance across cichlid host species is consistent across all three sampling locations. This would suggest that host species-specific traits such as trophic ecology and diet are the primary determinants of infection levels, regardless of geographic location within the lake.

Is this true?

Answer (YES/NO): NO